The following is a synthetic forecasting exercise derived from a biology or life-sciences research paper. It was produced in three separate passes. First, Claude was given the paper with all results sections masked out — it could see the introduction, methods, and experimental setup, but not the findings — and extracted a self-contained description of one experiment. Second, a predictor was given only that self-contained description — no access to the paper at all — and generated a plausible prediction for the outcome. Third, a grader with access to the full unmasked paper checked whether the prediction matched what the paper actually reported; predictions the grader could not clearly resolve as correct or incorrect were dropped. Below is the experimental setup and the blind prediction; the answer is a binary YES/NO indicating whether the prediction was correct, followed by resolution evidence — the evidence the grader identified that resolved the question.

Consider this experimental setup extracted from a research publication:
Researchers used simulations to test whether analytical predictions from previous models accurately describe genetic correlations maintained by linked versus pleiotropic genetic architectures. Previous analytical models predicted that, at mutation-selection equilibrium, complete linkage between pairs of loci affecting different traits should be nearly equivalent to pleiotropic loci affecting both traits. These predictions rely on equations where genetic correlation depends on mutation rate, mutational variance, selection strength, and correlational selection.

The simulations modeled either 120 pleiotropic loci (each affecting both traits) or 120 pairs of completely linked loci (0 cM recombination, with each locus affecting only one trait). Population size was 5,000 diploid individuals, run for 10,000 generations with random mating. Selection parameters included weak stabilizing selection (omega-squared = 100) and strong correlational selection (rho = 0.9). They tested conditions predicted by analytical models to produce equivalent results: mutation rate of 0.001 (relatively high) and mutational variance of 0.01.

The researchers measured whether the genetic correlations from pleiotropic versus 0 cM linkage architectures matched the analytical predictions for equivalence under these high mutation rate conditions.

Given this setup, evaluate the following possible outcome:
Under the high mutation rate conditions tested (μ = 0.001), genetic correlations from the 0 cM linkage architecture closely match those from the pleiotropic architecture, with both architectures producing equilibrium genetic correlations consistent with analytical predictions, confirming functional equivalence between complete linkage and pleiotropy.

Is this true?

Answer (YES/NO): NO